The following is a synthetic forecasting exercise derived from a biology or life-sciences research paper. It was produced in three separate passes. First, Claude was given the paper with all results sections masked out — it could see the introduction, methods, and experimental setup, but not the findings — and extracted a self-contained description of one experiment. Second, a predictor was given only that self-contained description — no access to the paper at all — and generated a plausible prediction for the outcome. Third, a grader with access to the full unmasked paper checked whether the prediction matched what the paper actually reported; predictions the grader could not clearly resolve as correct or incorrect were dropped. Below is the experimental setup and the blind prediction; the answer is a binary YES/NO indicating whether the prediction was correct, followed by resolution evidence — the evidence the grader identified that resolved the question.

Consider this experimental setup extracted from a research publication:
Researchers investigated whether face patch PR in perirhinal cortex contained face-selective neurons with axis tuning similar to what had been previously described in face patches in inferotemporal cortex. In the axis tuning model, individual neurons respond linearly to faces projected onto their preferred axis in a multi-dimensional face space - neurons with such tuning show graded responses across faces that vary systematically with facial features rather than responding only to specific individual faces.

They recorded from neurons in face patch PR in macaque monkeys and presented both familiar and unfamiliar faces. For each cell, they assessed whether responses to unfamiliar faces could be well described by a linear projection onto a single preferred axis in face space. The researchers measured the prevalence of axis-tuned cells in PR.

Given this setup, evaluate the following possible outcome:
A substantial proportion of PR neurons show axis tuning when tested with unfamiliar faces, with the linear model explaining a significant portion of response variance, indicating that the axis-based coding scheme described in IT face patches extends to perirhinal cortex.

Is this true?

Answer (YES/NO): YES